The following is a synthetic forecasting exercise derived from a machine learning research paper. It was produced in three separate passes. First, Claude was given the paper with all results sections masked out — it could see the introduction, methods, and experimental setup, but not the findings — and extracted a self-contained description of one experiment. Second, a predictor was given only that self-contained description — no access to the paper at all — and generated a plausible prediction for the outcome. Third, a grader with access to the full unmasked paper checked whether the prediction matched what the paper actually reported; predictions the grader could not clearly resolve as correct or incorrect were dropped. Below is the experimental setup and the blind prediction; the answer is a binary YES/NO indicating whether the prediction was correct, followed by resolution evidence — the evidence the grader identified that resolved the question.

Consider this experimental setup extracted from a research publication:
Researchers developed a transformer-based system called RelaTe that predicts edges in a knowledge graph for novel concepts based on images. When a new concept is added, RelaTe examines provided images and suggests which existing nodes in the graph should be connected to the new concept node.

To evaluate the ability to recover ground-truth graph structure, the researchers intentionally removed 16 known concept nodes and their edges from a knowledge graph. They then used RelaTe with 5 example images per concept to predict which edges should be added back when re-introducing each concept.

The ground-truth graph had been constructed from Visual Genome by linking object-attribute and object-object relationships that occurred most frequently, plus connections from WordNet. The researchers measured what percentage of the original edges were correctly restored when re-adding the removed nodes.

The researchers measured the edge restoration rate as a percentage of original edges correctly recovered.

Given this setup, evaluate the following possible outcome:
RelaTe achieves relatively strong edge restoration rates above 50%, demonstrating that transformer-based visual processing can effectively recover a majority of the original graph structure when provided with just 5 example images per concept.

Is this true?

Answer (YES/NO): YES